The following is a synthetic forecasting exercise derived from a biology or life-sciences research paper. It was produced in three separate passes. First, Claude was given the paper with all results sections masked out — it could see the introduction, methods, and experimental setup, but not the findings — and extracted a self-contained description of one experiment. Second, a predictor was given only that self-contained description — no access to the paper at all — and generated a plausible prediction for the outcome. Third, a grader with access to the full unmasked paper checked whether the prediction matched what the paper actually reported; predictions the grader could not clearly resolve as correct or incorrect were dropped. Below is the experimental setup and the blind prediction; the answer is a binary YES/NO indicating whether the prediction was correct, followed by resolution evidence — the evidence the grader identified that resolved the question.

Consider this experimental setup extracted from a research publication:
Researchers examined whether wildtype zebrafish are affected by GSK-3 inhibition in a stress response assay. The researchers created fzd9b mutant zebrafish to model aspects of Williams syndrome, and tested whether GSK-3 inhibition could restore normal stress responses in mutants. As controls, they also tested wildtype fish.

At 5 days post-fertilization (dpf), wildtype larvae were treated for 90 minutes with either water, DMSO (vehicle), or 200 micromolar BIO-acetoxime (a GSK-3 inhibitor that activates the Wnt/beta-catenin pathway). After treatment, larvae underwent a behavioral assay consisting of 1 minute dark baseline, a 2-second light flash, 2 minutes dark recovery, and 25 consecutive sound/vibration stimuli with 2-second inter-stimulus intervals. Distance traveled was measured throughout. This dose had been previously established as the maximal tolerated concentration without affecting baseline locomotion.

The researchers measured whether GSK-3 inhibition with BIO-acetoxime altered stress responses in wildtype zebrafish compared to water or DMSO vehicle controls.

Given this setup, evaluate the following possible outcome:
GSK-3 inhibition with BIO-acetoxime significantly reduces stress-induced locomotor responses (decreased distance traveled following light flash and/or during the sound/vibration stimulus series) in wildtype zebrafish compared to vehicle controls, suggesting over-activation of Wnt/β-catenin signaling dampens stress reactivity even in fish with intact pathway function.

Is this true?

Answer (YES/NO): NO